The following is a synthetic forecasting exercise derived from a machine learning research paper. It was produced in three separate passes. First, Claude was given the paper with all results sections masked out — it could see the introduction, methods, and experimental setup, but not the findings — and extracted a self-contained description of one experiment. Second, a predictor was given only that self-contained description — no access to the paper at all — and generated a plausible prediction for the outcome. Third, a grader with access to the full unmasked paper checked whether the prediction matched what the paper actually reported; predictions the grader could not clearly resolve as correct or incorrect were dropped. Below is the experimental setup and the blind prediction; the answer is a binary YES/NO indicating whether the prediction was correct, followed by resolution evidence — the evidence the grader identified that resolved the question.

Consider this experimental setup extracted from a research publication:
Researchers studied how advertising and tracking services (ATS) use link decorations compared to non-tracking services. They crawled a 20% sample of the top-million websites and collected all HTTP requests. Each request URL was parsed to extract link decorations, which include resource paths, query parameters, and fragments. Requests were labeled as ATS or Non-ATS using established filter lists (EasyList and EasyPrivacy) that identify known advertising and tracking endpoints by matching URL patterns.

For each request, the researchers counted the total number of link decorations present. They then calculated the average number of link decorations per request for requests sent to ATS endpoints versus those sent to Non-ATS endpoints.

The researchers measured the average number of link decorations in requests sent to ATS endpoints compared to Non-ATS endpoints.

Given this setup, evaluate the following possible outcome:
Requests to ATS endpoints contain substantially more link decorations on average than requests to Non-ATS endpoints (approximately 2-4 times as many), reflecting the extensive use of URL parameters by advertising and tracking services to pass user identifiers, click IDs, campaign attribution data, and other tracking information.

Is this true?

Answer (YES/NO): NO